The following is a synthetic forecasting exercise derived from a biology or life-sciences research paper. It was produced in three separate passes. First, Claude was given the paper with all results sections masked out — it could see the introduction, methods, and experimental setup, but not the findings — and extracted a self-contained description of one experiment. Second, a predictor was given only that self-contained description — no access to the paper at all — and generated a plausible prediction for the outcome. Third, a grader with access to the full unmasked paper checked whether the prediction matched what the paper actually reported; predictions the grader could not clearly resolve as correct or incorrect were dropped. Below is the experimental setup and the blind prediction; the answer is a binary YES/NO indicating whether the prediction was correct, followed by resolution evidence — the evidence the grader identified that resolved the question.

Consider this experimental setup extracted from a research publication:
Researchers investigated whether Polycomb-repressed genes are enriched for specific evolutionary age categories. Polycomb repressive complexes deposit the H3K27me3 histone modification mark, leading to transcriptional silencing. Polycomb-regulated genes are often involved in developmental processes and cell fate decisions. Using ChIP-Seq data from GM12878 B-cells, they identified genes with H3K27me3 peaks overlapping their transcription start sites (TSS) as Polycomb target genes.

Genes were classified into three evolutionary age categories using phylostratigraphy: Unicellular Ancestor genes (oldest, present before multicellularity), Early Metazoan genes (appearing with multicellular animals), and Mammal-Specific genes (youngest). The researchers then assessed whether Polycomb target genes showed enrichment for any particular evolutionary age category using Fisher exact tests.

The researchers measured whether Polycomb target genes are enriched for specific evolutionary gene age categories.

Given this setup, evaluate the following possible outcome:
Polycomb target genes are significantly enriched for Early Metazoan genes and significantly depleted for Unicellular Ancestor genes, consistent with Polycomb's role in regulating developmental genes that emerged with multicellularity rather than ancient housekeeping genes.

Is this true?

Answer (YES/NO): YES